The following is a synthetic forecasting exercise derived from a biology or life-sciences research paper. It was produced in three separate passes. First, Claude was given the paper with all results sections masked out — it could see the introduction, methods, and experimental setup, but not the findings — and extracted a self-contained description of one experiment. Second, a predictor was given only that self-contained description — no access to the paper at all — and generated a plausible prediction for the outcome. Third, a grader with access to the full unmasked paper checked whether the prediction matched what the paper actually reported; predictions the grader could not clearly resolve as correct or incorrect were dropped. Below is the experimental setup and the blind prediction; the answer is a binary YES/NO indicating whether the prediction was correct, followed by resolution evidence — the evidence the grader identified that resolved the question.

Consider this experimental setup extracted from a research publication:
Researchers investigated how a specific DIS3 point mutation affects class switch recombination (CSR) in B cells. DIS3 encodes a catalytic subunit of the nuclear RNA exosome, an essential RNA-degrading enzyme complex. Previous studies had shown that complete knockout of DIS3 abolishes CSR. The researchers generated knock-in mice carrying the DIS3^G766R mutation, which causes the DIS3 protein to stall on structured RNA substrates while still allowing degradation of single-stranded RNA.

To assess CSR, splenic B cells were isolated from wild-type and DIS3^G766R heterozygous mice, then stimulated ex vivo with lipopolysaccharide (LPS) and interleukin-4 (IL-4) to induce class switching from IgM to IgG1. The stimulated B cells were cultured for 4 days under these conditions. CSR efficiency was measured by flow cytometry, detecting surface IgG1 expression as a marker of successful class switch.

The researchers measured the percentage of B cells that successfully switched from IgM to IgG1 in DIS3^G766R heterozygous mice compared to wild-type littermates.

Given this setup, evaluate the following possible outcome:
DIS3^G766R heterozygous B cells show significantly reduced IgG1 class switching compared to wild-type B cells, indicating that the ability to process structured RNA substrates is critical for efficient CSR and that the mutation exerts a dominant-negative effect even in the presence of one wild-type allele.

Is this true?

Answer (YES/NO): NO